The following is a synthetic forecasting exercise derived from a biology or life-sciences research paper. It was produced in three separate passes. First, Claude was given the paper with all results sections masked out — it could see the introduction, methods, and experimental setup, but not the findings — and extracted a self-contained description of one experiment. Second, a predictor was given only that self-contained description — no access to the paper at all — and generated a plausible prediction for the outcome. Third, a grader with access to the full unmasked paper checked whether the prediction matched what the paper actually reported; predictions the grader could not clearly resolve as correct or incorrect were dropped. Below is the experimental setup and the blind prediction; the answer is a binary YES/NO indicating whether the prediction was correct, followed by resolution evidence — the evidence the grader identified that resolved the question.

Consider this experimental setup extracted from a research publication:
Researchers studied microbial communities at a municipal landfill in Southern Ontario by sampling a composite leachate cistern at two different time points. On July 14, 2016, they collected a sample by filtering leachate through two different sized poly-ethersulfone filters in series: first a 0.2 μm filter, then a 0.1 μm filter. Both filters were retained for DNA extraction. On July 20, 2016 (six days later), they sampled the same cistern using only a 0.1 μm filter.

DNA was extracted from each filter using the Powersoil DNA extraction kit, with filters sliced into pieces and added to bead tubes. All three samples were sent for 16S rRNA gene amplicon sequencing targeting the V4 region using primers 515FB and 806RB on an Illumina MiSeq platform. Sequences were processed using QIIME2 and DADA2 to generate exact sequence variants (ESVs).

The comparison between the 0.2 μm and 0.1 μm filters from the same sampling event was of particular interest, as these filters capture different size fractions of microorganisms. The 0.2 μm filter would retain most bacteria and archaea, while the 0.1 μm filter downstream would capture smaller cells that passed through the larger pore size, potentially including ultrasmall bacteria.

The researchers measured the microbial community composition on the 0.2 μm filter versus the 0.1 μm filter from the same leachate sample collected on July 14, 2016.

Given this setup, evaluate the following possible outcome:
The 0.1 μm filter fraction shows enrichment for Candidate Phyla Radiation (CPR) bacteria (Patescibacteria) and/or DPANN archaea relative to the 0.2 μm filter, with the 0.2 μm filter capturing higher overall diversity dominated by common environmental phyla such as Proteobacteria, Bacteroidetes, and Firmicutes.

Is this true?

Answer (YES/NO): NO